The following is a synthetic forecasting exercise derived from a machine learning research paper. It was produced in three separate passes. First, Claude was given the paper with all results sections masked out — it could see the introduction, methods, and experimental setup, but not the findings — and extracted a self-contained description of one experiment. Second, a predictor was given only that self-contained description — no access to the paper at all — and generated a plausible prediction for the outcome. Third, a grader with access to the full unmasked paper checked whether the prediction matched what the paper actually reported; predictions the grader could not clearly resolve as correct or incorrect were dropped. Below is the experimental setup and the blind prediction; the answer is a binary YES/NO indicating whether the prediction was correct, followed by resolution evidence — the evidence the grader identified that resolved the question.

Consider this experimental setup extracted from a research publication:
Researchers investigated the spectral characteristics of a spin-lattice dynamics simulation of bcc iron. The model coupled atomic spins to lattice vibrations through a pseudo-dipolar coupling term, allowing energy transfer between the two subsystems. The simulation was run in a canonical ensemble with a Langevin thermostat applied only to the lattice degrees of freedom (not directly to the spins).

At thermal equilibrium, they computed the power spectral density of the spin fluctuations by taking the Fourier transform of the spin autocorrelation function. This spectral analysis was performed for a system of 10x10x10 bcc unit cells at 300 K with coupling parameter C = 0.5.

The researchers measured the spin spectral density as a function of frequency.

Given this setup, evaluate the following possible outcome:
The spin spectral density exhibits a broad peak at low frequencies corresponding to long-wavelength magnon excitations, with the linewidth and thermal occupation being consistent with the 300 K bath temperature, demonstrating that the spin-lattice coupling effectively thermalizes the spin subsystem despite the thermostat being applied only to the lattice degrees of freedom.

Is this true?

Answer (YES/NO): YES